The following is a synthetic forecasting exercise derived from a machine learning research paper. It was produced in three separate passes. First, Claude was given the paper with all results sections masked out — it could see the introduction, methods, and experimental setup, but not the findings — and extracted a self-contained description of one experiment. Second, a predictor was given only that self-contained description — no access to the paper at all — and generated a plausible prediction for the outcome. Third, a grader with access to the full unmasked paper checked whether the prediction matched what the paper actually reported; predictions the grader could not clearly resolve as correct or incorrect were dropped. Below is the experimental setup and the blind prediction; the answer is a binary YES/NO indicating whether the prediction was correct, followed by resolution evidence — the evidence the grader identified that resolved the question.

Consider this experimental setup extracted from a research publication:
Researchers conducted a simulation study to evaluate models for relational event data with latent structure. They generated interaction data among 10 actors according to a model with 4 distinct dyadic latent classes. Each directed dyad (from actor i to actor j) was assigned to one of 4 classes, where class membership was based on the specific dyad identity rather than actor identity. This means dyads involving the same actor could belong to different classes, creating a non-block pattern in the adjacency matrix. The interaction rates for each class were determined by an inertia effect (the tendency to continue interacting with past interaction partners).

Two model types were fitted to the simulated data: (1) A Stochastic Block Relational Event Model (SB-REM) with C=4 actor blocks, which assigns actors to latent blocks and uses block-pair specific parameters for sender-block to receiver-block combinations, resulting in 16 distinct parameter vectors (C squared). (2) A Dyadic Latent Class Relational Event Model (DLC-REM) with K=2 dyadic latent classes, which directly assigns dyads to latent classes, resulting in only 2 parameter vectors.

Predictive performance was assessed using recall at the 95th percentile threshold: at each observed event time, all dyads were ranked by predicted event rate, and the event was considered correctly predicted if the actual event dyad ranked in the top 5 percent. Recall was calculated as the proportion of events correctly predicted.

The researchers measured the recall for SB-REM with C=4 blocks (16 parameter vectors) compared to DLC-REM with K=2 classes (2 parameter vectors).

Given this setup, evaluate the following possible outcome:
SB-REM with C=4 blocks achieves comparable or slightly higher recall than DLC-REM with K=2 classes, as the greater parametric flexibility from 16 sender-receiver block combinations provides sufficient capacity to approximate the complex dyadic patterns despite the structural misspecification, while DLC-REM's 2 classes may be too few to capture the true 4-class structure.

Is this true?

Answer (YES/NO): YES